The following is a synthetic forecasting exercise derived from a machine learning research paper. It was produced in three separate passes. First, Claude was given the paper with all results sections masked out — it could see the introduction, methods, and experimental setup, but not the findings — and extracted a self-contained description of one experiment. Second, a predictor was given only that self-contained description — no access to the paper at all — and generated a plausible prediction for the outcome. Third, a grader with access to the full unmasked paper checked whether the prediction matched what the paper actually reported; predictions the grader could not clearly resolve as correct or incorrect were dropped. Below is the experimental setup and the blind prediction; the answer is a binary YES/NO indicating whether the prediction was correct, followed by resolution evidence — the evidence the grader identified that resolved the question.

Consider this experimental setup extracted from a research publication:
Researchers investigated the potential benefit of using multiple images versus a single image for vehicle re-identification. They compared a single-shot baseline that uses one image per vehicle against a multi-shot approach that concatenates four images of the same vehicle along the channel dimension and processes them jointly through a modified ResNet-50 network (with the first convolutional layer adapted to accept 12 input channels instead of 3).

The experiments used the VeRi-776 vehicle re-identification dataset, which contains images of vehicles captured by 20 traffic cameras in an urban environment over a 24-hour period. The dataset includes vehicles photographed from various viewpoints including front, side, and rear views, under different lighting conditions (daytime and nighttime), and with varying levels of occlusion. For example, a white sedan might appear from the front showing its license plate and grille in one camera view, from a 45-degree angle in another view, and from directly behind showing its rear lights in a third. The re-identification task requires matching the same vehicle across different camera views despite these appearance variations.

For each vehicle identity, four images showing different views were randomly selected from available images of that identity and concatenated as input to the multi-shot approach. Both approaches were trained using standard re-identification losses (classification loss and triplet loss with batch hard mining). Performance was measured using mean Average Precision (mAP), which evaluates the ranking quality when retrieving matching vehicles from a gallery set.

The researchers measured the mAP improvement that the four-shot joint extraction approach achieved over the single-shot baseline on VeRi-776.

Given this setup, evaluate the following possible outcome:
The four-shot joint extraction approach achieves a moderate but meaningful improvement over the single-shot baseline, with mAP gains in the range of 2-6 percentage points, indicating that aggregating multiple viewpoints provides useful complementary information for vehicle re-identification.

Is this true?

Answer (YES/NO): NO